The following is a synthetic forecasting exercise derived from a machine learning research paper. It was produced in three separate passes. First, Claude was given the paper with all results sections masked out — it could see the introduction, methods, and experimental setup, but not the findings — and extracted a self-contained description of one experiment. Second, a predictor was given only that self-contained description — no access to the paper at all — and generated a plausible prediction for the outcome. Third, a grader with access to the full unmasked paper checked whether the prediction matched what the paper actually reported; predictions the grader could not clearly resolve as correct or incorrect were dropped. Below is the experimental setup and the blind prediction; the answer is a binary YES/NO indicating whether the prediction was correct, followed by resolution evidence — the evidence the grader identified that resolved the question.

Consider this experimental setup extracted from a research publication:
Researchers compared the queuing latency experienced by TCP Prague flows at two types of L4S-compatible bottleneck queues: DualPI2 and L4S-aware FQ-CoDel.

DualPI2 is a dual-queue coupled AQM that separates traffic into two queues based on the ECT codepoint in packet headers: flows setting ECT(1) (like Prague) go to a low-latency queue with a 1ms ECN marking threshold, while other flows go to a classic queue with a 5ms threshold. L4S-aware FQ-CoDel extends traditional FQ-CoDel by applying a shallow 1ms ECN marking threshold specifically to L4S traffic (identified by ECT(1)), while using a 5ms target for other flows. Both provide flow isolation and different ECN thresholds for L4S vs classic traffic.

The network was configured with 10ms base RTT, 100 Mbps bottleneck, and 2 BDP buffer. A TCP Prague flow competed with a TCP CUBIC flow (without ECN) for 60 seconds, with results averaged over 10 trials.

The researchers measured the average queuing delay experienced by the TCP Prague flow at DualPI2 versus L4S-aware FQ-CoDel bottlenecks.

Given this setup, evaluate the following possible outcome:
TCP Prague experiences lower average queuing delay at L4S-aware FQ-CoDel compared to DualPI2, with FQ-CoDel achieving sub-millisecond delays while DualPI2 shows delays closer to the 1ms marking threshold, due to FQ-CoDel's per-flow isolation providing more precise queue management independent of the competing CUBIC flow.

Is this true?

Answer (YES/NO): NO